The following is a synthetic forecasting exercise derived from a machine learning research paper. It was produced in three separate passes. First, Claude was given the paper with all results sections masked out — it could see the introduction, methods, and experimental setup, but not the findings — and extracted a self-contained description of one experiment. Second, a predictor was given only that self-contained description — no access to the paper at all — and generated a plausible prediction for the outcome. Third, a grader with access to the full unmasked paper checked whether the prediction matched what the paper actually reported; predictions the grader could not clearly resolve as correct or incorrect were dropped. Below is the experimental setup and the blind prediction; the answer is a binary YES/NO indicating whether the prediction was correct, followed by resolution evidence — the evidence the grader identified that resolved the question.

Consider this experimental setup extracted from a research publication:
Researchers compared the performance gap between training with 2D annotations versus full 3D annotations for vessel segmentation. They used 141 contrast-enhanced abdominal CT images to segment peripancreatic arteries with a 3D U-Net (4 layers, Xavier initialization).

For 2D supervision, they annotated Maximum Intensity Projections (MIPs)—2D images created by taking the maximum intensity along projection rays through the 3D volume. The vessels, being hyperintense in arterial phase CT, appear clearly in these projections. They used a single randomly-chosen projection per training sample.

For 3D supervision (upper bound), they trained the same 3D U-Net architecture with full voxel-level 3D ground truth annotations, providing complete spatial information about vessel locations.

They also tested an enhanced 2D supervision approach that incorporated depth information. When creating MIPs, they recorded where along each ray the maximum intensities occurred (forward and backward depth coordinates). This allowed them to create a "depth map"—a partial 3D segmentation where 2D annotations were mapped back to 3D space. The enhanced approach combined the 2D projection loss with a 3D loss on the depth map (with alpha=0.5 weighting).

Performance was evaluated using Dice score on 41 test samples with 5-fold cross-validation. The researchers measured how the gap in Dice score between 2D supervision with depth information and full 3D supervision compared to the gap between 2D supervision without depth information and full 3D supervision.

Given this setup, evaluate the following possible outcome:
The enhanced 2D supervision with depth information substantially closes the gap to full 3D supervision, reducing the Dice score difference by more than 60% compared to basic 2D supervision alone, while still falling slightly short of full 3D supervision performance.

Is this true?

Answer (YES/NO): YES